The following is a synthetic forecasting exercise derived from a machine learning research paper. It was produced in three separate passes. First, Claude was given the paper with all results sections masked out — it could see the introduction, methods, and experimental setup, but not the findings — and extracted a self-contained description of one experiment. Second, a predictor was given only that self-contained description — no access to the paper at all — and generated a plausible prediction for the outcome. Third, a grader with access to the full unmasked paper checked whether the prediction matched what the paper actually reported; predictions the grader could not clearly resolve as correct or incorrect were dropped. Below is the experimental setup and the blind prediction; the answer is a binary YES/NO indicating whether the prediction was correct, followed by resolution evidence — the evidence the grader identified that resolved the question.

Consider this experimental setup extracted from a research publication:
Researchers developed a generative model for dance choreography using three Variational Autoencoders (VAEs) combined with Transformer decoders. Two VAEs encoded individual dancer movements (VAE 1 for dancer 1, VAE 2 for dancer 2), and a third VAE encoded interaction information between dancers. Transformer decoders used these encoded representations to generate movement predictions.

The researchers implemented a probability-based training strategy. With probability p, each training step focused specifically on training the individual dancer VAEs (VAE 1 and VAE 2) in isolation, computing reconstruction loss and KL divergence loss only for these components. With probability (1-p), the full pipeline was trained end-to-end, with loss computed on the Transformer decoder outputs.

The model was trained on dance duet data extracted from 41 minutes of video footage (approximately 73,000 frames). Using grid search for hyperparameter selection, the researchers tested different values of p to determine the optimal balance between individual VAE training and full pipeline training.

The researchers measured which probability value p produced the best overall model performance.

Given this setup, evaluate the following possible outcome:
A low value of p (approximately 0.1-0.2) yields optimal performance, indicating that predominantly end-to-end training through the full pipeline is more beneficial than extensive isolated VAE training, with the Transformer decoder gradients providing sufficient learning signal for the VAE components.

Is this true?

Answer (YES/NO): YES